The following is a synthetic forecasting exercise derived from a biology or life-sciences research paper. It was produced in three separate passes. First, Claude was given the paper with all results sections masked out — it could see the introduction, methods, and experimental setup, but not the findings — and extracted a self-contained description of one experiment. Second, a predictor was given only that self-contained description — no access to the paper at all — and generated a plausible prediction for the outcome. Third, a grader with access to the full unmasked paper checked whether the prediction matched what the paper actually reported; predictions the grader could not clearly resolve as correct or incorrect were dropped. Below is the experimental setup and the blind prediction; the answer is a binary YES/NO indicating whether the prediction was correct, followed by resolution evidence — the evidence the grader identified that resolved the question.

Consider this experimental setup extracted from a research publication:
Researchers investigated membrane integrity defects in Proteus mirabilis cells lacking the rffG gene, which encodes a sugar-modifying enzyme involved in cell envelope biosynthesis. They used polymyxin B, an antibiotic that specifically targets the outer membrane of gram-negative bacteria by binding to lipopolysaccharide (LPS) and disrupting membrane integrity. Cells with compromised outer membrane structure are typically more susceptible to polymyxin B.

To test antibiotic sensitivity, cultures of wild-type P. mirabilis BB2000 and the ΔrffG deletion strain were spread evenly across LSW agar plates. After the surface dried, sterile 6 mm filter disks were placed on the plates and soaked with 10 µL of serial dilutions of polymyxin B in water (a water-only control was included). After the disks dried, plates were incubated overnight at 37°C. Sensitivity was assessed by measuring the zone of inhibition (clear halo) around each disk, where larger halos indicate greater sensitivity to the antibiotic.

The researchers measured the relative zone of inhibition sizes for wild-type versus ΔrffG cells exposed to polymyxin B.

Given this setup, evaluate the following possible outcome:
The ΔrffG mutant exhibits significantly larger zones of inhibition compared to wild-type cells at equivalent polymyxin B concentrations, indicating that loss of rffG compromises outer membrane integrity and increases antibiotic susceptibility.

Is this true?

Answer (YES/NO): NO